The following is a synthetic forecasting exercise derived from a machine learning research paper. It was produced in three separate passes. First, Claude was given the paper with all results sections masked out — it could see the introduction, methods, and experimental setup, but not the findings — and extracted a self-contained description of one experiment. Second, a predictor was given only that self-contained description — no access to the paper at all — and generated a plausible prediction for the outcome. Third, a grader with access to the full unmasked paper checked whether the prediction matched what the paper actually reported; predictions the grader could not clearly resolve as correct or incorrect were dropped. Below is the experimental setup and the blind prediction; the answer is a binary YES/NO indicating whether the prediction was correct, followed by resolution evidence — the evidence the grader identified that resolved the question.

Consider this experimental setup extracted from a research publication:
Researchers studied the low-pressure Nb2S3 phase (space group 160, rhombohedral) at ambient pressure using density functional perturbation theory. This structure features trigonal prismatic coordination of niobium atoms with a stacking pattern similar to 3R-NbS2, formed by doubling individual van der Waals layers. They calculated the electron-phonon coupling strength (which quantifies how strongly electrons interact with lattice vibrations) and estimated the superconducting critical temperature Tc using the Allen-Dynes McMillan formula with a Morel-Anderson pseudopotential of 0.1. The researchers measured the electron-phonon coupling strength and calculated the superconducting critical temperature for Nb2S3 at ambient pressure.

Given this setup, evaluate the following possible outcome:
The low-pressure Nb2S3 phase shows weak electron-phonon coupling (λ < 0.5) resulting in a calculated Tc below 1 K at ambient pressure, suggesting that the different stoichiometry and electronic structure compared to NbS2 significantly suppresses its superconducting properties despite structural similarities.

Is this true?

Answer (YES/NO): YES